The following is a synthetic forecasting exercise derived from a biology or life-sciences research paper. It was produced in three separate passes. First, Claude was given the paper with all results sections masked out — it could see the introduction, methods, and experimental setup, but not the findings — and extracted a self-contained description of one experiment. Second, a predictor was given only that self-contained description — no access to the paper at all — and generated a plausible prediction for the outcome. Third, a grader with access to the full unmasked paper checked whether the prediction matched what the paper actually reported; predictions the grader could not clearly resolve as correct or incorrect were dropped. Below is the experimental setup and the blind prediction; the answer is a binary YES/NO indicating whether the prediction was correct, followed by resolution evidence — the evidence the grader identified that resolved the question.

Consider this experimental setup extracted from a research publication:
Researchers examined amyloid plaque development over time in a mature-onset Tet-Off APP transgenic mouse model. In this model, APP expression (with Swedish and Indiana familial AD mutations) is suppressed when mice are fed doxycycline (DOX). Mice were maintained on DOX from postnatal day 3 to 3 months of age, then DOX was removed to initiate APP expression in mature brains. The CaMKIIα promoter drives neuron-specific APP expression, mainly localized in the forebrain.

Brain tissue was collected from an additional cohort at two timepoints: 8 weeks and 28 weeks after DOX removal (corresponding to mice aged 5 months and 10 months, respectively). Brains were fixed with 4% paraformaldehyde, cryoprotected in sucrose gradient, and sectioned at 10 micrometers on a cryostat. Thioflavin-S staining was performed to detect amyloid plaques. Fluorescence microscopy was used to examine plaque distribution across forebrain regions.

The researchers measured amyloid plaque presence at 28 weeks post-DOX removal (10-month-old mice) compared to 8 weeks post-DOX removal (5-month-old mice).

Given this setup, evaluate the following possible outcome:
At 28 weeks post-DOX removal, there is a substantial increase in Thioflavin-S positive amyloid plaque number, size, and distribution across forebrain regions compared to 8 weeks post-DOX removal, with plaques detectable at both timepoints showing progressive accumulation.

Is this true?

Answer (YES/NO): NO